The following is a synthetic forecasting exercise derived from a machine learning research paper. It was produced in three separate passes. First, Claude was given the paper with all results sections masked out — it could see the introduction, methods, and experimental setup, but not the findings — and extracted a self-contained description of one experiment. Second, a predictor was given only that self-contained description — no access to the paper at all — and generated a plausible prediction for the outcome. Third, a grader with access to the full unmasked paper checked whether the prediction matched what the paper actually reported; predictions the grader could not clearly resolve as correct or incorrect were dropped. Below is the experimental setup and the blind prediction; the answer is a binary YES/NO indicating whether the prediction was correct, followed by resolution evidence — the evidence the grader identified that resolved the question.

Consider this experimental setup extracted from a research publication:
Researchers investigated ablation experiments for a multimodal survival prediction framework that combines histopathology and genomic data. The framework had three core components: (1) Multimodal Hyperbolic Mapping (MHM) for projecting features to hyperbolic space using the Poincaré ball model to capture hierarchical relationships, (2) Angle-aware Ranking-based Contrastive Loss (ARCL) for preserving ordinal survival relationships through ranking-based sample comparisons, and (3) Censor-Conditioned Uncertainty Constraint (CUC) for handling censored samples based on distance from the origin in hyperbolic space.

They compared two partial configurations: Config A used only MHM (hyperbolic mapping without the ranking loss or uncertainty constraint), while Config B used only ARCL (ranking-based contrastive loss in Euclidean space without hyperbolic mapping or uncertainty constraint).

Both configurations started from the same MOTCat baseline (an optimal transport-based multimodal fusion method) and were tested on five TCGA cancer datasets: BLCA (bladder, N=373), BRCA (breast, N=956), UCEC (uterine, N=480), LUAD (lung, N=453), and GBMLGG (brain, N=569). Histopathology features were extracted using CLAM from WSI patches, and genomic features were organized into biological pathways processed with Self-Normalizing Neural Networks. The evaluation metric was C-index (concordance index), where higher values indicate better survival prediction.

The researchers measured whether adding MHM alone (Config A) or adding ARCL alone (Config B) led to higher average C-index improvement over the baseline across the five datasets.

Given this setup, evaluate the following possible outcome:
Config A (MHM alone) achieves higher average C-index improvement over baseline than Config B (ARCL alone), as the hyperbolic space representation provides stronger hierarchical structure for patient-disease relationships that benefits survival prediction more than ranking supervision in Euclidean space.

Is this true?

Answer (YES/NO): NO